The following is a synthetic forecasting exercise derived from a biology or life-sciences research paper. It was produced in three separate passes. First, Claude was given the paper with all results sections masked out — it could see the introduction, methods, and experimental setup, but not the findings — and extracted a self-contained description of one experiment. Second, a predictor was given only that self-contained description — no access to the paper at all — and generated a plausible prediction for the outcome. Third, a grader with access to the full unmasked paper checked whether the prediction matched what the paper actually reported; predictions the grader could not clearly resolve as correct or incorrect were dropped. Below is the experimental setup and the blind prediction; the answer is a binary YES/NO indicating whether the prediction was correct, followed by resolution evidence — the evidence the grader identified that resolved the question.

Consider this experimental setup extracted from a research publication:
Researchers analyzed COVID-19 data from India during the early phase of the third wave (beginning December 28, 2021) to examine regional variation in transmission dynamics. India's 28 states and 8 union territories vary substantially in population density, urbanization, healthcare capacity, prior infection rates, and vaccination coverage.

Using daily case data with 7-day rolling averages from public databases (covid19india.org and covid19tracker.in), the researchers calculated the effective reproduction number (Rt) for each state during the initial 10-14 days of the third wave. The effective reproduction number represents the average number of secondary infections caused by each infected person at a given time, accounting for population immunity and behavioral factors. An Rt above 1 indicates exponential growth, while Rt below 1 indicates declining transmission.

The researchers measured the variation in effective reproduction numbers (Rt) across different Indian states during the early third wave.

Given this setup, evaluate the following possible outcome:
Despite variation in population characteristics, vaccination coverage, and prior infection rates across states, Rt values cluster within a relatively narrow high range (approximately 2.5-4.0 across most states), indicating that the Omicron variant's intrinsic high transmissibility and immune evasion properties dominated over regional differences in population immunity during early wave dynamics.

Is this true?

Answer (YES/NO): NO